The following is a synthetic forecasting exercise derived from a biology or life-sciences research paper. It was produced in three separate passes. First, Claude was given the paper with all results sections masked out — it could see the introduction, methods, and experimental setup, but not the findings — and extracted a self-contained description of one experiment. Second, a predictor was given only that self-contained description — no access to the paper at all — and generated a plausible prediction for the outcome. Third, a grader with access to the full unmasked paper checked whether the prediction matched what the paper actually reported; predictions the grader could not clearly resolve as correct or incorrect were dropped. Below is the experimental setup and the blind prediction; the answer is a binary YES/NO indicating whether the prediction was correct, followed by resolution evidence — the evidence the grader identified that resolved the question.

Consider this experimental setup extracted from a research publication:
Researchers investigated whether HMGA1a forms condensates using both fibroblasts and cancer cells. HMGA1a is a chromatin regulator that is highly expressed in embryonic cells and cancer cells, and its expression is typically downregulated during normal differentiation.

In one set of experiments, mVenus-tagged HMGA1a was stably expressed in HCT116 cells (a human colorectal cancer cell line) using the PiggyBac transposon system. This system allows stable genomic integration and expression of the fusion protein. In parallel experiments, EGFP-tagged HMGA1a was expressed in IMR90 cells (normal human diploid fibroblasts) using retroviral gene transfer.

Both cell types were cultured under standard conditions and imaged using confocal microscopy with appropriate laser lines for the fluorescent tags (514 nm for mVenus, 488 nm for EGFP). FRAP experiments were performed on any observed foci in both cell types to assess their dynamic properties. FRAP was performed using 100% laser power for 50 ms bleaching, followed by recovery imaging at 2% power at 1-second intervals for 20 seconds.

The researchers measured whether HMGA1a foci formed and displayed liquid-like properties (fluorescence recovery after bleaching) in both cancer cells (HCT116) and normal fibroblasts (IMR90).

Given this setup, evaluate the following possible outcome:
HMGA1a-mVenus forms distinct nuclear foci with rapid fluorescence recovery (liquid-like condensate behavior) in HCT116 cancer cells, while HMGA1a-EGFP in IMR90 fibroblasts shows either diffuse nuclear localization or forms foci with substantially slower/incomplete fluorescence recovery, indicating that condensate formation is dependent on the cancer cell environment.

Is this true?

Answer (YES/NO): NO